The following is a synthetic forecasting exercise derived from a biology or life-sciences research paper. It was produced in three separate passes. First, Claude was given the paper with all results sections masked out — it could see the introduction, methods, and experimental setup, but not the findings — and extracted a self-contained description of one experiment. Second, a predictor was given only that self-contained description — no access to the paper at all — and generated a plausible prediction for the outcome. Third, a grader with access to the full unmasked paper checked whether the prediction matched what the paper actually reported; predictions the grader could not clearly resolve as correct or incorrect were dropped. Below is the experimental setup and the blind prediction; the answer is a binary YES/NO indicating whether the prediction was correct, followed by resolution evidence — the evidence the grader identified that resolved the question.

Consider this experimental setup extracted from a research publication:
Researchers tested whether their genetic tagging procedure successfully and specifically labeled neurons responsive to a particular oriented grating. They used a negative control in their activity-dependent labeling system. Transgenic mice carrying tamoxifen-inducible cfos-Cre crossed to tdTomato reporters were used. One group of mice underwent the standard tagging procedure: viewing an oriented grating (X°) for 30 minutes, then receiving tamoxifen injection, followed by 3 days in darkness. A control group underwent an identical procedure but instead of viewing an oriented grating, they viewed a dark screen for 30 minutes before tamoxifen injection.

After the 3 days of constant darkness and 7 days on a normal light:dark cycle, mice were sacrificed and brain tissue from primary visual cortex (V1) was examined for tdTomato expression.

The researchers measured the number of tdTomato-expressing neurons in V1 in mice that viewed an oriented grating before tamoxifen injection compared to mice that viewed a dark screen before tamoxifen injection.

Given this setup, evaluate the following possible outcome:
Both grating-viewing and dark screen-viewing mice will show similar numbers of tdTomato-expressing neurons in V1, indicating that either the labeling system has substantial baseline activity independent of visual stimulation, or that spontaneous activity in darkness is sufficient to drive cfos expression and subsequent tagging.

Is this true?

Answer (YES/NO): NO